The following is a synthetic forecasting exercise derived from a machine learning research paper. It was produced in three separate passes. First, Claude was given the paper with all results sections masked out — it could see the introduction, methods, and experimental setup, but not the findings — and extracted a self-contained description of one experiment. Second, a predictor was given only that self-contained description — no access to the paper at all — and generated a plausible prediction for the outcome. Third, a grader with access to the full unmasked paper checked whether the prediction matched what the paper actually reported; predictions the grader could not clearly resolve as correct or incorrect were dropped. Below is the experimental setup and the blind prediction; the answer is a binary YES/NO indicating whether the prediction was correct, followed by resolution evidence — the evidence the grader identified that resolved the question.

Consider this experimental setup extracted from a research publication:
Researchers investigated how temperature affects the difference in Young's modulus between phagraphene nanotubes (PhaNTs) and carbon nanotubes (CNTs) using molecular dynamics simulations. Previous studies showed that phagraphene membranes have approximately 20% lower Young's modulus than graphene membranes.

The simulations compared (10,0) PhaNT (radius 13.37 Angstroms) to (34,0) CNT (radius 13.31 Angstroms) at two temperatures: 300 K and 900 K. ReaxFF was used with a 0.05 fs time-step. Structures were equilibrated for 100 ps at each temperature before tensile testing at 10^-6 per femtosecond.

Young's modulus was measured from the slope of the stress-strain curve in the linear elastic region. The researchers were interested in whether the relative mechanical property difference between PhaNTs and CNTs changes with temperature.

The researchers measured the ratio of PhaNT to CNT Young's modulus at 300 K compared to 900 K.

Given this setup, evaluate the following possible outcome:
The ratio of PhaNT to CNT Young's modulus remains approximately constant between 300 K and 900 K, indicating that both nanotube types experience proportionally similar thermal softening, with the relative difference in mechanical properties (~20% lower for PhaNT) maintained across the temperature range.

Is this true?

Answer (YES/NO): NO